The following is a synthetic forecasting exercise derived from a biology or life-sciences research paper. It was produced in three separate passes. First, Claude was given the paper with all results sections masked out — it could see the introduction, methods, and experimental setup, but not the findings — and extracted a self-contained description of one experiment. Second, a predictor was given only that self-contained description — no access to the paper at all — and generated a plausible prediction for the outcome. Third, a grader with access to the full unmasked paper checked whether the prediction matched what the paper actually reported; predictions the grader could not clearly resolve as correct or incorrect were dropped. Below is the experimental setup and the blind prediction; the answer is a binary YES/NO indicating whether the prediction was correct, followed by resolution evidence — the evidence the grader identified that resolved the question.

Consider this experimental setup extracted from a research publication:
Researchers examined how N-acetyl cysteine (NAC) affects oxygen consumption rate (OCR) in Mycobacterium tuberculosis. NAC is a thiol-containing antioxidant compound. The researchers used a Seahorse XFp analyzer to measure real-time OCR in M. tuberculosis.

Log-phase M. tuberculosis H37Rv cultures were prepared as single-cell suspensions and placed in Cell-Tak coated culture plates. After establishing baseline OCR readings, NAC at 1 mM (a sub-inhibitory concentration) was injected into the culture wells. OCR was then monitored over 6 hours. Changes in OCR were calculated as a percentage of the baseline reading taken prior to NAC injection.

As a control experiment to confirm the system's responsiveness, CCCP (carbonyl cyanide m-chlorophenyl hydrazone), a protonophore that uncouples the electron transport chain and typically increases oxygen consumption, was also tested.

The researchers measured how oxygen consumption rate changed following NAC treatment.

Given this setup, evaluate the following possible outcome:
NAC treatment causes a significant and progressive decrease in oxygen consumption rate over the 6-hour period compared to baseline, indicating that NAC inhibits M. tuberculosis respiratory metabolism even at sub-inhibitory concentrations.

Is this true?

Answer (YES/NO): NO